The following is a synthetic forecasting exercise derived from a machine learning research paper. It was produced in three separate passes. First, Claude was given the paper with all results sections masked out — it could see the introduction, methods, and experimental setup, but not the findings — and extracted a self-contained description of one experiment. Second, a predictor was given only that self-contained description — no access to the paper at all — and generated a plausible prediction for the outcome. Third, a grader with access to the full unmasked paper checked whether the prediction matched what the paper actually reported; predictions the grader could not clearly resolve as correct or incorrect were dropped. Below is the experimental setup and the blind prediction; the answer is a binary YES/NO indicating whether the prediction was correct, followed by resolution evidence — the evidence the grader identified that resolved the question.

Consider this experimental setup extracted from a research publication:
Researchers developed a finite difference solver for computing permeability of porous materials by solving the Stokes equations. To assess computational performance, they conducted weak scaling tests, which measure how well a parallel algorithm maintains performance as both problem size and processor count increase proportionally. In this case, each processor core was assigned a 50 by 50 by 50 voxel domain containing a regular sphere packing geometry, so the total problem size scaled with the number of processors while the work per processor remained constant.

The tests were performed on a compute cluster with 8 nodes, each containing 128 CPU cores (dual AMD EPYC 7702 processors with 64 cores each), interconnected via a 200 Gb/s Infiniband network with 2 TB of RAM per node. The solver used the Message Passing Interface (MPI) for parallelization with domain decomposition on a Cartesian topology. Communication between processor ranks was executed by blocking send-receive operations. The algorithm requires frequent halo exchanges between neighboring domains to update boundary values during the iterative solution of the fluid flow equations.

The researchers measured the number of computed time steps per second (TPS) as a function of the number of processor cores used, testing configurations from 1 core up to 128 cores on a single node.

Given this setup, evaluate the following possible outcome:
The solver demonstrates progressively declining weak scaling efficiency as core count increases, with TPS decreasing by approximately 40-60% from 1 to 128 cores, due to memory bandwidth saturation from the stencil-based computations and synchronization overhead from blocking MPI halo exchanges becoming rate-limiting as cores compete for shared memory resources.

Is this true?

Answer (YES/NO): NO